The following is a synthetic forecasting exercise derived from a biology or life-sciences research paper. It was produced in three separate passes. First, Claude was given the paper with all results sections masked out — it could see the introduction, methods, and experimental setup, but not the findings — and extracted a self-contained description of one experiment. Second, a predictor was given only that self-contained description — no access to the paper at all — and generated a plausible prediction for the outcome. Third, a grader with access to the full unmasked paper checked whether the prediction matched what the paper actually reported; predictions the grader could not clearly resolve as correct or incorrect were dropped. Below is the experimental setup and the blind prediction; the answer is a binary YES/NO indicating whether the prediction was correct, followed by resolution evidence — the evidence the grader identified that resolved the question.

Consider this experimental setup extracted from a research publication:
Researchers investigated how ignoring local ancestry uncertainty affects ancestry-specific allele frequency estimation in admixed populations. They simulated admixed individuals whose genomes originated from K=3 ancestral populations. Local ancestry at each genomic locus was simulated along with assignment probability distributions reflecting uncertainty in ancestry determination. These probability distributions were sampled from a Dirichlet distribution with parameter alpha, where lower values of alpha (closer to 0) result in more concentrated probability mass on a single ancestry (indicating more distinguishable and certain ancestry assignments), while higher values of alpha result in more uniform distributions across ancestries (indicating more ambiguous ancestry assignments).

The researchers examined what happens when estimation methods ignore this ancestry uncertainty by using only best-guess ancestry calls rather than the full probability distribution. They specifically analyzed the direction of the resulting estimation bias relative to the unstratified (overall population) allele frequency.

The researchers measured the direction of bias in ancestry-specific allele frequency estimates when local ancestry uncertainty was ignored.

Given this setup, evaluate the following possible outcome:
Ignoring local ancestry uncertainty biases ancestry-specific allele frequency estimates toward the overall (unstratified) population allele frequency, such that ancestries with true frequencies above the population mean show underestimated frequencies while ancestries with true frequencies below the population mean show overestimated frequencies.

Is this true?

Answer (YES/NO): YES